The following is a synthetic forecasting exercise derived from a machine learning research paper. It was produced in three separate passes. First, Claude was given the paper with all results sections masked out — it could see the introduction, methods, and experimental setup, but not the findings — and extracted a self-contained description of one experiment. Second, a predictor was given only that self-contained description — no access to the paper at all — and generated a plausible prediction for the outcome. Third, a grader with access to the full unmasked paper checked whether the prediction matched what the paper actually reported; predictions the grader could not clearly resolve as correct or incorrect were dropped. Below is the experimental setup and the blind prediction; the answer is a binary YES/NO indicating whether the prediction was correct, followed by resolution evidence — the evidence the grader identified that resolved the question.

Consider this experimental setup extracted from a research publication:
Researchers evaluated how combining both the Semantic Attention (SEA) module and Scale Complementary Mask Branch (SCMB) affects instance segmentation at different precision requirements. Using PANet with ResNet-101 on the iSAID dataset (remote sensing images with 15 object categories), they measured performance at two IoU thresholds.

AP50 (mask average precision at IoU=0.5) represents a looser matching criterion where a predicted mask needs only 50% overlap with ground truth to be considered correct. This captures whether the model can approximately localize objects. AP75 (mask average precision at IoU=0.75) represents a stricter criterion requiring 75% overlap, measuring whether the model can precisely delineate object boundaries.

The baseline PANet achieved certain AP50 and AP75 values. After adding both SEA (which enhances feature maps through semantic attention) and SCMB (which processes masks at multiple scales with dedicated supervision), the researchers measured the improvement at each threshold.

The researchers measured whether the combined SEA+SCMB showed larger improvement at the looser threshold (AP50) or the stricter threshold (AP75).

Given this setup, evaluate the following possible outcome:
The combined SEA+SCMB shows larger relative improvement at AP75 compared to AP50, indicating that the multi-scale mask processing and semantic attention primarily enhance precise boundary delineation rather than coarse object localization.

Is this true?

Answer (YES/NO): YES